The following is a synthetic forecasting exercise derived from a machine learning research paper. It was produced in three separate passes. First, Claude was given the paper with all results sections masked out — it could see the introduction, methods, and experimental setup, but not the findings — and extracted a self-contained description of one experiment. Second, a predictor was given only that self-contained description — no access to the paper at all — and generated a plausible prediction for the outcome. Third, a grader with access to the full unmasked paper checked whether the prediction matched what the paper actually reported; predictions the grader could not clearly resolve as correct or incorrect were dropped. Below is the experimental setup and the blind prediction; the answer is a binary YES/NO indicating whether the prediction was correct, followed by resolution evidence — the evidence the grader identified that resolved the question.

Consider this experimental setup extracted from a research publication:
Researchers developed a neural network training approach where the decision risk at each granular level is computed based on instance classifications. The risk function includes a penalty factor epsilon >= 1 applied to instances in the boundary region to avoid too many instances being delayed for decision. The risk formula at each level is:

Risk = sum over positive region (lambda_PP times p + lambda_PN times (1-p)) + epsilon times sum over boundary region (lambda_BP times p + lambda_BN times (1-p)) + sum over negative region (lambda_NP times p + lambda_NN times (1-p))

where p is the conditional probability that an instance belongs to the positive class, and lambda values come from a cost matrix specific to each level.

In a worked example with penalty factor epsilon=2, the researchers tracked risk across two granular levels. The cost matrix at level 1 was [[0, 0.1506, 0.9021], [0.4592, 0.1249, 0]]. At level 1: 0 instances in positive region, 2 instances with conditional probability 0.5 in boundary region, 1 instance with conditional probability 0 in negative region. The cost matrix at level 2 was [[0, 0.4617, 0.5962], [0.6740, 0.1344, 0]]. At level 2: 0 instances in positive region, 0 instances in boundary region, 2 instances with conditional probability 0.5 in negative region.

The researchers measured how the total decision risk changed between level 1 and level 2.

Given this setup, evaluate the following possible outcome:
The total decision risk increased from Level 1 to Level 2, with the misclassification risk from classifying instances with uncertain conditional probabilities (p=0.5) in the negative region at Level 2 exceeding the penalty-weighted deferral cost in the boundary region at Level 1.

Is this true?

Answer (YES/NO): YES